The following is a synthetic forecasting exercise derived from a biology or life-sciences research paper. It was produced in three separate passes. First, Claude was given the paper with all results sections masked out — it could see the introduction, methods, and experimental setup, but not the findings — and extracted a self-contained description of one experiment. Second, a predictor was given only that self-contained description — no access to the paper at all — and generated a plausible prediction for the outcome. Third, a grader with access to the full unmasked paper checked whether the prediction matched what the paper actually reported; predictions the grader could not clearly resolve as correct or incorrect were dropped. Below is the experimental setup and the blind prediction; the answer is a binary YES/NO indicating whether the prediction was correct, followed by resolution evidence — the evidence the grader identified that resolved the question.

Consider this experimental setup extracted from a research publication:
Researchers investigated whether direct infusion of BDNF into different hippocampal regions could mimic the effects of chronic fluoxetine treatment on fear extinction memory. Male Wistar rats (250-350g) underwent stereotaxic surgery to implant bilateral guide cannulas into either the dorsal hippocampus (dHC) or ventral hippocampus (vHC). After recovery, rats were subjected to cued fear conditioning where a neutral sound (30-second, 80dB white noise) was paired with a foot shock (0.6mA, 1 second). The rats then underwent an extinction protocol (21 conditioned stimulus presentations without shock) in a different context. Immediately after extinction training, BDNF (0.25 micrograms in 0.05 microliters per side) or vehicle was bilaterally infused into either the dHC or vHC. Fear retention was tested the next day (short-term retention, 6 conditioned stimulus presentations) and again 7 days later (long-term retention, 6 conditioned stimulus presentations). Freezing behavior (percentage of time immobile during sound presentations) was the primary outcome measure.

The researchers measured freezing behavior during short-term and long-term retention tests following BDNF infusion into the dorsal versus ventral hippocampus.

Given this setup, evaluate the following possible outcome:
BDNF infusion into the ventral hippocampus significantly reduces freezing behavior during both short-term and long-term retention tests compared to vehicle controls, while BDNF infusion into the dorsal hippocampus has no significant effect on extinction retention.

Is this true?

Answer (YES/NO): NO